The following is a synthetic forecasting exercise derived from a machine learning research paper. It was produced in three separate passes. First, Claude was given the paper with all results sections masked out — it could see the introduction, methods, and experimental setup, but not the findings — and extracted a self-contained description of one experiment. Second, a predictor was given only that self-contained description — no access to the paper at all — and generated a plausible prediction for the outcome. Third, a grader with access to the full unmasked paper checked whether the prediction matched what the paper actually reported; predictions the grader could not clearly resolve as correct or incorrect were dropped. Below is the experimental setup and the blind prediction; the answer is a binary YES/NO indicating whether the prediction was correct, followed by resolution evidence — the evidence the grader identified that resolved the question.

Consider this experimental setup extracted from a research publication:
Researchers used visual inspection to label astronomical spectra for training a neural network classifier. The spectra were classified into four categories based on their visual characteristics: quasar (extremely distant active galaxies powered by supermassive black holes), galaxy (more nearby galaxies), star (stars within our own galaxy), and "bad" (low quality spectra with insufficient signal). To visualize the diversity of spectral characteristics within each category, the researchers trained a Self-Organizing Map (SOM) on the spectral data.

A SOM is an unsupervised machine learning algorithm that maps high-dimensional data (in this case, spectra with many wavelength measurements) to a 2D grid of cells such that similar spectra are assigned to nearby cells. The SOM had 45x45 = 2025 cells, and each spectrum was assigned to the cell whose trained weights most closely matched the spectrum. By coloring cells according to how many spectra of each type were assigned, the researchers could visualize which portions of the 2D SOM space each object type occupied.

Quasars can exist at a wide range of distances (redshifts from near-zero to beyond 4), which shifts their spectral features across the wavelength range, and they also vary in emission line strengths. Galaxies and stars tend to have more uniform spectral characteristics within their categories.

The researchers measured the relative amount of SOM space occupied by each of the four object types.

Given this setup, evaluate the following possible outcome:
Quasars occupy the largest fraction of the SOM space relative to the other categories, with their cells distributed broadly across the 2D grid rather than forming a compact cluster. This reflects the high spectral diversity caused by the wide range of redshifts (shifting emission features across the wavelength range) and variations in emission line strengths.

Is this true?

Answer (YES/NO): YES